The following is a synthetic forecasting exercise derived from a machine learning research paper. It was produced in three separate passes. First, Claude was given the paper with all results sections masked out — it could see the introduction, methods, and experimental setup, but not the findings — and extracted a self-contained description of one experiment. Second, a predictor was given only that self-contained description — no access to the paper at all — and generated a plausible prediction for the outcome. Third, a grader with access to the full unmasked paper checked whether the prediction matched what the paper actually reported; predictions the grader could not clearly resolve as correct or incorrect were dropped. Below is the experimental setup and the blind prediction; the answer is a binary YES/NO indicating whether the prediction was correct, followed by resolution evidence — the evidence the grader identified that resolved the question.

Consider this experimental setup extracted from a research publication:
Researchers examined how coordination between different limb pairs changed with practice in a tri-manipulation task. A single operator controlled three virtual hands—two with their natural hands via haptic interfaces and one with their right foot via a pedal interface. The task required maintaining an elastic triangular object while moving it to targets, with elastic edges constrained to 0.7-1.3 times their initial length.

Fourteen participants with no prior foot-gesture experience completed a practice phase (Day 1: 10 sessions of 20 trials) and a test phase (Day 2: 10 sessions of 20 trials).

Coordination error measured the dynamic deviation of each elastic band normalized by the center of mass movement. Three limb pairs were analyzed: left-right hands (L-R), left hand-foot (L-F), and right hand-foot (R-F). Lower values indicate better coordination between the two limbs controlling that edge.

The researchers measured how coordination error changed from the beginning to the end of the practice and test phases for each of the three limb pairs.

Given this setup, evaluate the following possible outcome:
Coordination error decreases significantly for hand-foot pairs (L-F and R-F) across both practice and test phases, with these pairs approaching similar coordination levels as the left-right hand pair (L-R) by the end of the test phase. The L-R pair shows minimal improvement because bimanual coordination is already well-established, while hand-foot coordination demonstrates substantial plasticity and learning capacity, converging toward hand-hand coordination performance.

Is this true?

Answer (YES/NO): NO